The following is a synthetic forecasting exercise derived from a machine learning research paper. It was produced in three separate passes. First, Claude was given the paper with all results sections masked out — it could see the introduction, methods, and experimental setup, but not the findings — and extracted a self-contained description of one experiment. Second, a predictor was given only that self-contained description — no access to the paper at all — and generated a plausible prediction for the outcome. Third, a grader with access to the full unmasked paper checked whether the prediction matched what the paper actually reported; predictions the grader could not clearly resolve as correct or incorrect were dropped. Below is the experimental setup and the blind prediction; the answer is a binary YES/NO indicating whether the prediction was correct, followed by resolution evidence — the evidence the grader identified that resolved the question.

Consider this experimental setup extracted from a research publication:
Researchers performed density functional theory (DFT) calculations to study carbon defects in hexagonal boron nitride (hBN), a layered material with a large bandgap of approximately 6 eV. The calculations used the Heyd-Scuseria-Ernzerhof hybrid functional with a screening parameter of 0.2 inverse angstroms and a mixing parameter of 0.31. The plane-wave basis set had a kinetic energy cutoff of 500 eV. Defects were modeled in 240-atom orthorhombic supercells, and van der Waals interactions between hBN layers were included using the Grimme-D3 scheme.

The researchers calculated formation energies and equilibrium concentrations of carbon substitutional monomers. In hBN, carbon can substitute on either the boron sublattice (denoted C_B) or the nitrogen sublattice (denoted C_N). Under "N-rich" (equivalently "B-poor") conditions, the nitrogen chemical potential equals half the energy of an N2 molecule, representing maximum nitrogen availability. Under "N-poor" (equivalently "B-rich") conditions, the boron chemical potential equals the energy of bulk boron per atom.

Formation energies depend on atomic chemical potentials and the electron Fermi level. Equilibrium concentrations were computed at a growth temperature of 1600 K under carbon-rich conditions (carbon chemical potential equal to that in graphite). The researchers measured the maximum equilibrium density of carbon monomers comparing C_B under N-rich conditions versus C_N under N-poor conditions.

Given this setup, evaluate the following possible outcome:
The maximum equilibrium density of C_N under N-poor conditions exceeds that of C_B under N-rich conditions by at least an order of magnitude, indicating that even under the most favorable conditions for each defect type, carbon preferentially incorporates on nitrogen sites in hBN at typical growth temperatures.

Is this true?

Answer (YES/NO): NO